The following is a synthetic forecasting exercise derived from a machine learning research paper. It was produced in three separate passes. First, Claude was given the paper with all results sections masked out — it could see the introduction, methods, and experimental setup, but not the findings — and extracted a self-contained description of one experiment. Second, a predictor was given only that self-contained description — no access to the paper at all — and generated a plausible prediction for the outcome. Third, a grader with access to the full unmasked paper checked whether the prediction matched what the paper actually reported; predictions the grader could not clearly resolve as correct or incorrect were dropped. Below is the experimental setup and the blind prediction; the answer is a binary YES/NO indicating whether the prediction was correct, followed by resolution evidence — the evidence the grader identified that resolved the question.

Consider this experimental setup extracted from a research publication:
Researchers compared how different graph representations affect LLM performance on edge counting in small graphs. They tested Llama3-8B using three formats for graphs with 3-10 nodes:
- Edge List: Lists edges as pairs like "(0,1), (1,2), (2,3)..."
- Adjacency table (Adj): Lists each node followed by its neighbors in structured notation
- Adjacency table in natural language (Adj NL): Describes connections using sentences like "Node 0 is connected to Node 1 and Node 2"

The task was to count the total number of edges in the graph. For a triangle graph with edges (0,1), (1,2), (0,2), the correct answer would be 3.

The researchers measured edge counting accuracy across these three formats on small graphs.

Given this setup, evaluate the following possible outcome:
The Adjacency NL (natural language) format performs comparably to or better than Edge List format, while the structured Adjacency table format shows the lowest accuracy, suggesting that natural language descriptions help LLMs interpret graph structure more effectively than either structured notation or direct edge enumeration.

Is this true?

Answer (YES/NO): NO